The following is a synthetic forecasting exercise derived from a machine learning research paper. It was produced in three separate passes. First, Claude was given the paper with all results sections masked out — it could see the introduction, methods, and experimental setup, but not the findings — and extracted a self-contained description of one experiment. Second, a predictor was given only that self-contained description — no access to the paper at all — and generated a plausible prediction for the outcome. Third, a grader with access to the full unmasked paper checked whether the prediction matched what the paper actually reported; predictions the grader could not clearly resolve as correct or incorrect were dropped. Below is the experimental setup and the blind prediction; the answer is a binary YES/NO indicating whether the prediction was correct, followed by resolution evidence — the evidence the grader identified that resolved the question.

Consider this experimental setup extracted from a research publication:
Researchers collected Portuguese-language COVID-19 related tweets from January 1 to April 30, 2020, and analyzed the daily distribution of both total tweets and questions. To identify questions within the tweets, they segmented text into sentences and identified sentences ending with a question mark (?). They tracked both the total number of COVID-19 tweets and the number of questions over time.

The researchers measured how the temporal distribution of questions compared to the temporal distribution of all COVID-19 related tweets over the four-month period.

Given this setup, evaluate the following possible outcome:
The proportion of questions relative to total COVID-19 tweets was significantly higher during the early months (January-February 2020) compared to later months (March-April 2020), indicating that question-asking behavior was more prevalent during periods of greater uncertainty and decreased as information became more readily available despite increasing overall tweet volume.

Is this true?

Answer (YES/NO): NO